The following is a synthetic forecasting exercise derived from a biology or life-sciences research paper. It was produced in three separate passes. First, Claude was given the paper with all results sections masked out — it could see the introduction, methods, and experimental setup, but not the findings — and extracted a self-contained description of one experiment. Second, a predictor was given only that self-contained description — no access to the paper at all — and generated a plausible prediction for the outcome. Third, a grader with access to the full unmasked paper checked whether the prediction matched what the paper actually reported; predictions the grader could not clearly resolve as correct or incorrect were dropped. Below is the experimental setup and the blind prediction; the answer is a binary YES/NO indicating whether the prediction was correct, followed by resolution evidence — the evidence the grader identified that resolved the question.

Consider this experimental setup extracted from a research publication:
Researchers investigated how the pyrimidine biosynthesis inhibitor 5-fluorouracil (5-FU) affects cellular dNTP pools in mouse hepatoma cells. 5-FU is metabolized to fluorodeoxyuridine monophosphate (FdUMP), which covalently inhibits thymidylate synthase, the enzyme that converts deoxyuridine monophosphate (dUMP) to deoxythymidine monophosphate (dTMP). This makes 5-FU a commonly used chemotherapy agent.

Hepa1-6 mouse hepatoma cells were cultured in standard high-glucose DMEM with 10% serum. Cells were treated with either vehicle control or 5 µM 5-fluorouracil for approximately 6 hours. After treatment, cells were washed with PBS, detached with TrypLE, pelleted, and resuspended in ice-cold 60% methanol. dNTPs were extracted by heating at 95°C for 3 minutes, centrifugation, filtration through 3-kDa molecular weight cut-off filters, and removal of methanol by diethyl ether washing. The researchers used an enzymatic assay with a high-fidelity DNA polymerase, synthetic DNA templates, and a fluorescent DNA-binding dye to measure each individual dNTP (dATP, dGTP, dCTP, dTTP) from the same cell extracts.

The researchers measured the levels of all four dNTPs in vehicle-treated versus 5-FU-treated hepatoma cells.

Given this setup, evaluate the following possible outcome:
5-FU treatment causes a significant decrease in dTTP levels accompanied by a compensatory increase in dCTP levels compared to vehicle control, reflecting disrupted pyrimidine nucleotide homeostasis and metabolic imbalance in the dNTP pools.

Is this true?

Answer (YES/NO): NO